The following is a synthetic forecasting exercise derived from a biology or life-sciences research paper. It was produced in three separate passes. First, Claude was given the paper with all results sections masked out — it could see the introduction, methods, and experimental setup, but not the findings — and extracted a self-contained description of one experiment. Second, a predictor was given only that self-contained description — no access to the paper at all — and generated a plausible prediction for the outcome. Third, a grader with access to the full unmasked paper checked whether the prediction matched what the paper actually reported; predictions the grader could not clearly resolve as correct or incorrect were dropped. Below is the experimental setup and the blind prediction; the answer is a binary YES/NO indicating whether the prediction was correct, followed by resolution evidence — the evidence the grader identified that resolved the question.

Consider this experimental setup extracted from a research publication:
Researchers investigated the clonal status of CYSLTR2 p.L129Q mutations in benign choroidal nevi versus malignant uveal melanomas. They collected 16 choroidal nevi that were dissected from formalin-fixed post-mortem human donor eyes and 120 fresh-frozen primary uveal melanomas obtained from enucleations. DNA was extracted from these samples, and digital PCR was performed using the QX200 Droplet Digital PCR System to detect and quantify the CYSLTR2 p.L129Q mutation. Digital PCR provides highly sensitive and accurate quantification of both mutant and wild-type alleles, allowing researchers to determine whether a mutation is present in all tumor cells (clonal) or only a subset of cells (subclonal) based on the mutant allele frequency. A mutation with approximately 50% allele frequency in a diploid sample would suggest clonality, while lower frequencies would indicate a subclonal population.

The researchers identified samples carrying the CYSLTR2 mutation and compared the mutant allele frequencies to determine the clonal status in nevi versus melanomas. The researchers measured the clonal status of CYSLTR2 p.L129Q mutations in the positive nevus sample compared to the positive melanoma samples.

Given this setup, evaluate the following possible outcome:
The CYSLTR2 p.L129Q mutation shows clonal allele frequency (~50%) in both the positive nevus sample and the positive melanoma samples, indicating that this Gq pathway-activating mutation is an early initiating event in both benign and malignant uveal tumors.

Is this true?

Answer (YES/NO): NO